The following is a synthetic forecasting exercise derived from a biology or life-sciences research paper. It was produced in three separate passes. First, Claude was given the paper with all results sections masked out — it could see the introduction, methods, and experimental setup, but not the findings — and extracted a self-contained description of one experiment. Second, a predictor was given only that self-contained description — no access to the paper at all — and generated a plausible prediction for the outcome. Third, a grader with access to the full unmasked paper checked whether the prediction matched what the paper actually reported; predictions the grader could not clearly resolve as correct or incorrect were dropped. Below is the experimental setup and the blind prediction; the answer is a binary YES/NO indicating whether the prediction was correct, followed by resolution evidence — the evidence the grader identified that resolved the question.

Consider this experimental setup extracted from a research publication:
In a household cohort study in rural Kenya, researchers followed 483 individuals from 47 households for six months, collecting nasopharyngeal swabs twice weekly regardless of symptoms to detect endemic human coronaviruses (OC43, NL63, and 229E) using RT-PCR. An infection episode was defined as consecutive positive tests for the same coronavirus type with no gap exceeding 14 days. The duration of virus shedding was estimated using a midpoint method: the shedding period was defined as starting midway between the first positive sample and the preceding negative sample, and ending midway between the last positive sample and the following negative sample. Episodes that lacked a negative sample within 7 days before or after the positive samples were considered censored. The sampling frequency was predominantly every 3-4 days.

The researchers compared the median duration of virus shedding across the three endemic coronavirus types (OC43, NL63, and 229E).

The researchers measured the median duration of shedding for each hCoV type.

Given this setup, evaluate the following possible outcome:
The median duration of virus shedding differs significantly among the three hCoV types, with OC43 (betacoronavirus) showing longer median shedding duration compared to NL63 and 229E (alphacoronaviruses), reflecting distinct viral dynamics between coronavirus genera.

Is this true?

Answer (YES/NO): YES